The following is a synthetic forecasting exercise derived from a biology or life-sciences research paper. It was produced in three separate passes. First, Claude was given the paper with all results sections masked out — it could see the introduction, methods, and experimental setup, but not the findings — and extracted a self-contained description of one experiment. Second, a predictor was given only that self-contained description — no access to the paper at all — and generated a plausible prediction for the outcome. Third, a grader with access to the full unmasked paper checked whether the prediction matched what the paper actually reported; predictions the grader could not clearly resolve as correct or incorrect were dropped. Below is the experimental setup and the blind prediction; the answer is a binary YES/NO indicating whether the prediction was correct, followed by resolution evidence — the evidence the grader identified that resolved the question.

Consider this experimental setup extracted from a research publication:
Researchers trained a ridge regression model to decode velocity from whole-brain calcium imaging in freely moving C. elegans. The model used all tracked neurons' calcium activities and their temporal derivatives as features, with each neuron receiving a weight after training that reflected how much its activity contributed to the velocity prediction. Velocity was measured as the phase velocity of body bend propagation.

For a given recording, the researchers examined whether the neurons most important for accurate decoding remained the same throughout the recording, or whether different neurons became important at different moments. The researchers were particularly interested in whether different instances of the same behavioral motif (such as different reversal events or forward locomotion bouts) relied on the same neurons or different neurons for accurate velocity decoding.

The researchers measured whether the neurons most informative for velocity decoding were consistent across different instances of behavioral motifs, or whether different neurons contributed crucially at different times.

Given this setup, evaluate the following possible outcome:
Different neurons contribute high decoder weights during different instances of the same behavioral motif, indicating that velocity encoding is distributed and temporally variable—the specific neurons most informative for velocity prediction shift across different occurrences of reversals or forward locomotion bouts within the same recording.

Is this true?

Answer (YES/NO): YES